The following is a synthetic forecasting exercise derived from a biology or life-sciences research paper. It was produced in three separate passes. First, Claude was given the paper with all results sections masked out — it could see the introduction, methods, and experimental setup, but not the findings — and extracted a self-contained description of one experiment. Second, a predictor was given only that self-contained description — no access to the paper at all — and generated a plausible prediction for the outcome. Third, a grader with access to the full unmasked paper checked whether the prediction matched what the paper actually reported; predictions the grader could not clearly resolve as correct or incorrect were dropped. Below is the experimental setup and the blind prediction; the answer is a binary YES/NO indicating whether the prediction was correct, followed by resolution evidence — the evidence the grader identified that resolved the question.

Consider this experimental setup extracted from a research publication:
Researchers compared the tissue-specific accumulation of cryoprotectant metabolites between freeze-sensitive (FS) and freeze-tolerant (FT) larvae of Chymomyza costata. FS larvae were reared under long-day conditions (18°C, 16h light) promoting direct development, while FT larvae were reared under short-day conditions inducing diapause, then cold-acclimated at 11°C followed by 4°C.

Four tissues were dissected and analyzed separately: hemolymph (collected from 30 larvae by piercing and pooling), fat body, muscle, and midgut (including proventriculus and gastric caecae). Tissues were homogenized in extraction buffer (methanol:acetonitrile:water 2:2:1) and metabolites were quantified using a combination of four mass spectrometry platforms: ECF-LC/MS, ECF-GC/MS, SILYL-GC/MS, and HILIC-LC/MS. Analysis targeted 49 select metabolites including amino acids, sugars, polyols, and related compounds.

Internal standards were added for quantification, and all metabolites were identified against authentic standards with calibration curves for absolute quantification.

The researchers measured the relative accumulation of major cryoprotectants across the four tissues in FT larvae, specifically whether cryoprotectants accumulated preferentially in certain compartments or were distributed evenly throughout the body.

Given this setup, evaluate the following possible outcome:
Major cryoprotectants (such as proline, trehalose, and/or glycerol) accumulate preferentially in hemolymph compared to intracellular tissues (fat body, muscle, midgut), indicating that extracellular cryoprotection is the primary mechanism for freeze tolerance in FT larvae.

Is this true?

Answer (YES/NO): NO